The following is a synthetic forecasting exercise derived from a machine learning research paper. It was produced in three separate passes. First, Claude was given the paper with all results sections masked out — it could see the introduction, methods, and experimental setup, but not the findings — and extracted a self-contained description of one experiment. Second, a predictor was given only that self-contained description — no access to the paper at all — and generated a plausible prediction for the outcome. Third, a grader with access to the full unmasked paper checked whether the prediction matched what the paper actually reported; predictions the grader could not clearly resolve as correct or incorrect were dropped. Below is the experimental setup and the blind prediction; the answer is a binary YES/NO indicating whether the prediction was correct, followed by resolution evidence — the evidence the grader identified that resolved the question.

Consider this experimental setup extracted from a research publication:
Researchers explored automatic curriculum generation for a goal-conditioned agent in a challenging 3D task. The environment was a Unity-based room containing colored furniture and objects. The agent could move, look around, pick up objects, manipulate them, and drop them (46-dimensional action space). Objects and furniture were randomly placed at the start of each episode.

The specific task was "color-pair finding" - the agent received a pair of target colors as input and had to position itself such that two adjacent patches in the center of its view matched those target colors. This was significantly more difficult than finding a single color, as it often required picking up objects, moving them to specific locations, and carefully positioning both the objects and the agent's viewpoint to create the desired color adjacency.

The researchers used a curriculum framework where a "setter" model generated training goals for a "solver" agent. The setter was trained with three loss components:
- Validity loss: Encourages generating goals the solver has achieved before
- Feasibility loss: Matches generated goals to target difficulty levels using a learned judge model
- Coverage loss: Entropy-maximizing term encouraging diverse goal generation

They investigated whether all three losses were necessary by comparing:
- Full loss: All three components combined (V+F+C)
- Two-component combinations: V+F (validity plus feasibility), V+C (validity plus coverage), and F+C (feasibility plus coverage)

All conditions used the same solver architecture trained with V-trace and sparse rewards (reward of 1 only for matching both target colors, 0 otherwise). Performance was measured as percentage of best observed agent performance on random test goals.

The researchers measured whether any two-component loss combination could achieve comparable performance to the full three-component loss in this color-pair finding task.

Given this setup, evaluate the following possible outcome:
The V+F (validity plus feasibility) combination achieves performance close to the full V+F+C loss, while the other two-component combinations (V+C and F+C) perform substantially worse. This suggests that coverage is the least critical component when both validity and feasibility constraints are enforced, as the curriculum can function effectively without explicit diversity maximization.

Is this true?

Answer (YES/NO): NO